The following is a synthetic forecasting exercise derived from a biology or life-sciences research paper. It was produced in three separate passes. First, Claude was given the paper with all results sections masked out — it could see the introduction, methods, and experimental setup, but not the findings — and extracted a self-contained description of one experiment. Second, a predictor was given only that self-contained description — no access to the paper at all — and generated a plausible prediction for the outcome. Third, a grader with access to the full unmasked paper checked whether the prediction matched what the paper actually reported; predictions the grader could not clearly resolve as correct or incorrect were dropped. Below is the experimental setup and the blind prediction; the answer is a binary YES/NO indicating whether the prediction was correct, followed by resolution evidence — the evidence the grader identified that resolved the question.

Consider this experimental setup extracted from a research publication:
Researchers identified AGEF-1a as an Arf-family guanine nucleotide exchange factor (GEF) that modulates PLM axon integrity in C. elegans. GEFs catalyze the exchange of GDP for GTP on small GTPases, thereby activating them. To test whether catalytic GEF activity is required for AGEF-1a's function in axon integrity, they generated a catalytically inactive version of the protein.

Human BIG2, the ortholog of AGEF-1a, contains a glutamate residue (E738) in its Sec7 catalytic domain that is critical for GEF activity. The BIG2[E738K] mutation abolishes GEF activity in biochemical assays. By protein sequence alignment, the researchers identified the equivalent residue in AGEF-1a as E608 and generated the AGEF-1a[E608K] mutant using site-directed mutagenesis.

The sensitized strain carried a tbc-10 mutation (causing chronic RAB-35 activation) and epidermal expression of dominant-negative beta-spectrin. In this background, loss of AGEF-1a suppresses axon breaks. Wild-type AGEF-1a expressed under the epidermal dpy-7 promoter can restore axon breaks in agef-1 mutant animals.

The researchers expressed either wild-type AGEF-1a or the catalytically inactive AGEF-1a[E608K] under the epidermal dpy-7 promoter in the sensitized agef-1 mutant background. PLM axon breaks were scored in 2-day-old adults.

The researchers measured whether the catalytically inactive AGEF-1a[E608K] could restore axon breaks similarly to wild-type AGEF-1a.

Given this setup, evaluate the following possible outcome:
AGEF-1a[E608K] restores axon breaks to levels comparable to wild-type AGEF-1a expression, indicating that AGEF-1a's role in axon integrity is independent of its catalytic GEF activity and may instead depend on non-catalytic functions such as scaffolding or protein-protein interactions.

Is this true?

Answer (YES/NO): NO